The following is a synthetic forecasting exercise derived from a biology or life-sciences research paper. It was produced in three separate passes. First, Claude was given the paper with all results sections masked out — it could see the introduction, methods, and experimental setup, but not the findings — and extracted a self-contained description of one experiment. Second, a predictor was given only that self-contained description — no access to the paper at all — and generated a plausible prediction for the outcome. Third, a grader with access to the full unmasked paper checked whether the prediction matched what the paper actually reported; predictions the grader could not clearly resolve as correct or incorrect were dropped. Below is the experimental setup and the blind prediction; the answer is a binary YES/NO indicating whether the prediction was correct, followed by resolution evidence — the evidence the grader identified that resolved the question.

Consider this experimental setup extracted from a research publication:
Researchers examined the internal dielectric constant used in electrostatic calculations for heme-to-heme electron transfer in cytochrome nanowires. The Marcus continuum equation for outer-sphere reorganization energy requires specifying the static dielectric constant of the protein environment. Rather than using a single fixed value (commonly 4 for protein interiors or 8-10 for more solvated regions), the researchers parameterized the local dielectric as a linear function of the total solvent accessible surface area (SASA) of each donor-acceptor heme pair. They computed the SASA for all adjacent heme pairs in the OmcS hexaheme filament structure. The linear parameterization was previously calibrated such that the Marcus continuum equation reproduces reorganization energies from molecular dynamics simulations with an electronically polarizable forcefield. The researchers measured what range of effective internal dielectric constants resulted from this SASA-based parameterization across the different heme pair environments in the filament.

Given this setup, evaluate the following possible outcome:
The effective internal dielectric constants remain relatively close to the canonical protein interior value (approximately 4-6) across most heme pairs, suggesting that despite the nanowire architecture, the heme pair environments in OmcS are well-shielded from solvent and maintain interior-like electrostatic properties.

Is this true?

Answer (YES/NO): NO